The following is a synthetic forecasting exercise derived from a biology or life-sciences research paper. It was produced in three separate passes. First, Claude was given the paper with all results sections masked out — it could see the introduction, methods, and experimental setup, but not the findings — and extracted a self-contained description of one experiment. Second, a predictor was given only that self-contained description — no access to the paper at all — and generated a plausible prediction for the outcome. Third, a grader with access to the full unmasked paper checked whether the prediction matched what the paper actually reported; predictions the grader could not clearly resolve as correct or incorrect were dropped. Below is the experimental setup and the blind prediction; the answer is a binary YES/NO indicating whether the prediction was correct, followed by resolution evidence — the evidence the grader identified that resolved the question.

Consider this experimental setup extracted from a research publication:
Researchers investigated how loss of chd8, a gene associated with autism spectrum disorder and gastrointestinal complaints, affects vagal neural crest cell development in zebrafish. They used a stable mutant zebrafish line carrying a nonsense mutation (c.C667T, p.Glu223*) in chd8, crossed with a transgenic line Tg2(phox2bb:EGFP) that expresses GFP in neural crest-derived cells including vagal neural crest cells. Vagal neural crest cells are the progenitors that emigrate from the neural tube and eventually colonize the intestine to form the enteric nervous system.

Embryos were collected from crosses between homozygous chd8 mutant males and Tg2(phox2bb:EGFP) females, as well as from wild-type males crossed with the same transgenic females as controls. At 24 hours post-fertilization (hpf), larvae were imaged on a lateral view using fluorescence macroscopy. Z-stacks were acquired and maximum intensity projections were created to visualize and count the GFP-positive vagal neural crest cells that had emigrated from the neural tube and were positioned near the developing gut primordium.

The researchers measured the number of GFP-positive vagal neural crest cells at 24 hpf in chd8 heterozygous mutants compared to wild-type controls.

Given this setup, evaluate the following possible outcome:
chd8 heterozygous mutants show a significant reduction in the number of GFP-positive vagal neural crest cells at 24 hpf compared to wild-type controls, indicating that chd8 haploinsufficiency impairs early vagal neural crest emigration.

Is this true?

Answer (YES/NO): YES